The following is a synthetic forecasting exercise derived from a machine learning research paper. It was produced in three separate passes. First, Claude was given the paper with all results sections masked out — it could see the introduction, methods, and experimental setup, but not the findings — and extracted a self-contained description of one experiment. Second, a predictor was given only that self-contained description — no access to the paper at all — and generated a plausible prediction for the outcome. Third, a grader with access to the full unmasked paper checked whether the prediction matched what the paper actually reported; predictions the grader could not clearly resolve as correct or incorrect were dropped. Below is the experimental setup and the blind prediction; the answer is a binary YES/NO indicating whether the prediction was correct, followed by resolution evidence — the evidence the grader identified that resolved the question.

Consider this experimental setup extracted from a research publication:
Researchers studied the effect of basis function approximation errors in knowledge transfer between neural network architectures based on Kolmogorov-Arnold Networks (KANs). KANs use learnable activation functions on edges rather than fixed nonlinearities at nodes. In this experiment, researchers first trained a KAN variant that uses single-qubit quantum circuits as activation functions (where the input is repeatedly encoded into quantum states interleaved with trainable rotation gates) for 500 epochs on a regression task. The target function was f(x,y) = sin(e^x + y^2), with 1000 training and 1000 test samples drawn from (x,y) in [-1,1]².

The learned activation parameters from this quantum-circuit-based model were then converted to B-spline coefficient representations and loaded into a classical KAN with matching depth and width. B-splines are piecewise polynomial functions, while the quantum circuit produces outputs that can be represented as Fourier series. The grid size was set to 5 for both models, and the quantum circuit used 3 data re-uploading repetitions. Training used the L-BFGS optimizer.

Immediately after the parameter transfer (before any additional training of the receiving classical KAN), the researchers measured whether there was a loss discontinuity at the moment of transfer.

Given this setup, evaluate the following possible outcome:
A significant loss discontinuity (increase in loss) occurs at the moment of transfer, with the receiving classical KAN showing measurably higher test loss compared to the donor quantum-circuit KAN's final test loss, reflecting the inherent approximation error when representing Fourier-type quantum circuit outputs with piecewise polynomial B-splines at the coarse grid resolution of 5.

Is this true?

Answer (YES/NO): NO